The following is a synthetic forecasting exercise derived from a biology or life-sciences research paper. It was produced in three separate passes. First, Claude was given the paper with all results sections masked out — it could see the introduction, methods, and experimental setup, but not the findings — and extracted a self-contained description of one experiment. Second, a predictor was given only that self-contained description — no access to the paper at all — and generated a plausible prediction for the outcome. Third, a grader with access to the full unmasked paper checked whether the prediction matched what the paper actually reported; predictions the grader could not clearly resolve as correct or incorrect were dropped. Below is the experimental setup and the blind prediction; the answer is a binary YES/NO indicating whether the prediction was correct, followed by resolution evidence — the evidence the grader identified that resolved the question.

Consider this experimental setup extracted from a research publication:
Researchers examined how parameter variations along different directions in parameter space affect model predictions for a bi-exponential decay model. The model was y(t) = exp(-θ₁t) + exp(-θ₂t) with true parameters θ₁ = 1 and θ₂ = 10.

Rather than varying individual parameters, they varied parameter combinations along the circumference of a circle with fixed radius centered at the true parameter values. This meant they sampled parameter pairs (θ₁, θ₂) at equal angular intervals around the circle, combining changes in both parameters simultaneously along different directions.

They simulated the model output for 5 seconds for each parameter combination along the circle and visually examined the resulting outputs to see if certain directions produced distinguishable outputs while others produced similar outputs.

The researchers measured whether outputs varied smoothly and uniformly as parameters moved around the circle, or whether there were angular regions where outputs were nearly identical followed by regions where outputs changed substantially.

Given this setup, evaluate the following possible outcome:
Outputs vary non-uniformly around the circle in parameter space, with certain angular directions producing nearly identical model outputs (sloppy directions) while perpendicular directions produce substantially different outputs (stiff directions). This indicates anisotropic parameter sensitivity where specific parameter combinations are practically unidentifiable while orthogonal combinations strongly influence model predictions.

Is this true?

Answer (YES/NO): YES